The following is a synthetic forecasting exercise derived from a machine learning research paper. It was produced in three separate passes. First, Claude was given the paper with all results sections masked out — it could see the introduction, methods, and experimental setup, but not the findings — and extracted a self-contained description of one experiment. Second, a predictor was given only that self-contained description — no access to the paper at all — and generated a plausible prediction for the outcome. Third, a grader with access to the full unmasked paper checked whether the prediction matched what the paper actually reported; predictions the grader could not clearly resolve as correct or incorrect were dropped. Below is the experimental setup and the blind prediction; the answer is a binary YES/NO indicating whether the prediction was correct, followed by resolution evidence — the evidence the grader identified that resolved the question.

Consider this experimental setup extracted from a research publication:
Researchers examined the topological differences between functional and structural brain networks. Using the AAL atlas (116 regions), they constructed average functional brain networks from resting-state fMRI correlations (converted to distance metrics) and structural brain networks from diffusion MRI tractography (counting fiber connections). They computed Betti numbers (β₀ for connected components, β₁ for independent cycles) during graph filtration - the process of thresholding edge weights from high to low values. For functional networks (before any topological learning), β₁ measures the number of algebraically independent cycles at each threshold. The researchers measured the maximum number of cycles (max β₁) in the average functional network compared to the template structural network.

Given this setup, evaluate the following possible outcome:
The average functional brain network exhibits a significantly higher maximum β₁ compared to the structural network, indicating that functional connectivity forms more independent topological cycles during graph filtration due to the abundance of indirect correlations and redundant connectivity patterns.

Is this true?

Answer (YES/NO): YES